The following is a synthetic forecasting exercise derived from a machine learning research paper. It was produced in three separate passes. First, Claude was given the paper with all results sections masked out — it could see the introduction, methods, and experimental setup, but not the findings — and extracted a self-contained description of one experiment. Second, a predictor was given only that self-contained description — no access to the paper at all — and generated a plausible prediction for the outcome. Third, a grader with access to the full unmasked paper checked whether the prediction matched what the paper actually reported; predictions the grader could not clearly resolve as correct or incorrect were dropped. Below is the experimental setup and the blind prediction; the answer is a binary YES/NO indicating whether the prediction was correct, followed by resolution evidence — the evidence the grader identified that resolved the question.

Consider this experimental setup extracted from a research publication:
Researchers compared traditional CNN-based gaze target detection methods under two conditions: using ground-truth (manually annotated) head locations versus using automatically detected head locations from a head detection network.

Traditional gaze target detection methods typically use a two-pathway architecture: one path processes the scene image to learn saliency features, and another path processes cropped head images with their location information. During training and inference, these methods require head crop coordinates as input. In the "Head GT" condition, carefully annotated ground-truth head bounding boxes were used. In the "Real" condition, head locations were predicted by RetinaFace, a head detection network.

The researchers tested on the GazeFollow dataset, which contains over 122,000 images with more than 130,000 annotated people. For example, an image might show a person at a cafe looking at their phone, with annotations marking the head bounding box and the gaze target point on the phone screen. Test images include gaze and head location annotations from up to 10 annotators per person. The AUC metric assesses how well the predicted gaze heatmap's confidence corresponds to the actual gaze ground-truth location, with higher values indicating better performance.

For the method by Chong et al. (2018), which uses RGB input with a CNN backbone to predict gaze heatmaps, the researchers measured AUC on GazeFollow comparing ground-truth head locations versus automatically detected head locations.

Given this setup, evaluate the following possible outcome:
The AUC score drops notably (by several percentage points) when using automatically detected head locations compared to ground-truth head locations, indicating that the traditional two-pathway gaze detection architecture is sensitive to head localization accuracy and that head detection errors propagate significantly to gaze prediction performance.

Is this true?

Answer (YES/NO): YES